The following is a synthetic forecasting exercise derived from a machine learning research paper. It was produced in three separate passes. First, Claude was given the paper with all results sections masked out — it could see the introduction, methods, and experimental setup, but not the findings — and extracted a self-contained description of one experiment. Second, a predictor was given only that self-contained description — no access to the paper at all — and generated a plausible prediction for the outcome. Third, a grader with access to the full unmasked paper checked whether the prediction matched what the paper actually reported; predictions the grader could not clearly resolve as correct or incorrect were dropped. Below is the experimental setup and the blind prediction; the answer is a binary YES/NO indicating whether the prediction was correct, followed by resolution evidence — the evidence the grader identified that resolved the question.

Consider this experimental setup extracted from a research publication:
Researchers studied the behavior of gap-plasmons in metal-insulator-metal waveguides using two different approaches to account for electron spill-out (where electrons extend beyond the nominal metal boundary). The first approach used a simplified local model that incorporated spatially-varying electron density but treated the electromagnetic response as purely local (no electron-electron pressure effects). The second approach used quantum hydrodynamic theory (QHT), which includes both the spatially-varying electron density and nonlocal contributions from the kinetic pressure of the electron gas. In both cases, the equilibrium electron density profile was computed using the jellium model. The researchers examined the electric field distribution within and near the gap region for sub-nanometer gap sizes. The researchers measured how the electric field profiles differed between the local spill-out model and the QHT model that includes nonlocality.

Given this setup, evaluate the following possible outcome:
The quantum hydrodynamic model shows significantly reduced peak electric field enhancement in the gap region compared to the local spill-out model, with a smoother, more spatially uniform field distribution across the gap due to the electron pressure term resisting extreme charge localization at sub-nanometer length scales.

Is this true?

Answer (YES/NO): YES